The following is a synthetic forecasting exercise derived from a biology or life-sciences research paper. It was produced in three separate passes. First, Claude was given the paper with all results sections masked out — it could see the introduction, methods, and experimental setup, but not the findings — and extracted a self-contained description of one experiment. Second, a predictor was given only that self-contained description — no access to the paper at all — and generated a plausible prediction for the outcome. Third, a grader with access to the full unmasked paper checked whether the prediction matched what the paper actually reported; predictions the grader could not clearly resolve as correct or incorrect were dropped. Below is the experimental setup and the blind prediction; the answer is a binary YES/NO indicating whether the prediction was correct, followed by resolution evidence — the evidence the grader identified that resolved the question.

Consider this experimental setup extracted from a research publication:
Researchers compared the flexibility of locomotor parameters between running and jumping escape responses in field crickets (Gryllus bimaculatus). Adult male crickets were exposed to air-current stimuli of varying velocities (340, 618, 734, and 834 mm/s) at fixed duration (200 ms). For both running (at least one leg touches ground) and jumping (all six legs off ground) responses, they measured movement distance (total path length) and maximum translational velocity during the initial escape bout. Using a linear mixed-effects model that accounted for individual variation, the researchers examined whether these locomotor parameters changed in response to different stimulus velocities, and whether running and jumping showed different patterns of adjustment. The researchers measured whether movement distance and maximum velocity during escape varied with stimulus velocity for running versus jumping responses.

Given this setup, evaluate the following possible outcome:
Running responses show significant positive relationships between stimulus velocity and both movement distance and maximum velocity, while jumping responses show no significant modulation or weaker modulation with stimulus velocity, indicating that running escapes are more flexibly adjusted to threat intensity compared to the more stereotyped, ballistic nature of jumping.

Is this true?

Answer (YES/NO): YES